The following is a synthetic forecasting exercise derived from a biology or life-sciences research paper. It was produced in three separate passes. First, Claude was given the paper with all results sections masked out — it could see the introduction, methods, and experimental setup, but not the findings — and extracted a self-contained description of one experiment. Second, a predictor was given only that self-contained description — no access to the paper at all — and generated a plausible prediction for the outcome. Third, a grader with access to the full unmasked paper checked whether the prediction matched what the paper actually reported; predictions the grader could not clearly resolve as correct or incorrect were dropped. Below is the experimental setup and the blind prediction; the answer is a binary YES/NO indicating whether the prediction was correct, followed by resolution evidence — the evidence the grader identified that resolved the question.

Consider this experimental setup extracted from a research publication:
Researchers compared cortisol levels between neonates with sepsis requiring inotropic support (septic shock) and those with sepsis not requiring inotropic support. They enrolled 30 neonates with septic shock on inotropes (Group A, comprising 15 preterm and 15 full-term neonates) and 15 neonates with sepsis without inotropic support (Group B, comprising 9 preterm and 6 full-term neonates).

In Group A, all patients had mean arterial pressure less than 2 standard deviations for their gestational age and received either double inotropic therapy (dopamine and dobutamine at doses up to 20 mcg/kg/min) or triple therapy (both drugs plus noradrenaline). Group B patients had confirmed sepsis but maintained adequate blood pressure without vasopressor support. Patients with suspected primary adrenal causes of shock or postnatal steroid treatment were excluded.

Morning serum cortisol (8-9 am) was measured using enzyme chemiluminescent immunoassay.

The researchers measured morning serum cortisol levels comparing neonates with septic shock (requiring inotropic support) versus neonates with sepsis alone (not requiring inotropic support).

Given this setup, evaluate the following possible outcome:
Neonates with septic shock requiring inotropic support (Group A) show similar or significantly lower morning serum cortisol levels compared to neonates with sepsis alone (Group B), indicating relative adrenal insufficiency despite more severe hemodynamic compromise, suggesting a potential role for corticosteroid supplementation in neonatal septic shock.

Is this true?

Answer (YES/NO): NO